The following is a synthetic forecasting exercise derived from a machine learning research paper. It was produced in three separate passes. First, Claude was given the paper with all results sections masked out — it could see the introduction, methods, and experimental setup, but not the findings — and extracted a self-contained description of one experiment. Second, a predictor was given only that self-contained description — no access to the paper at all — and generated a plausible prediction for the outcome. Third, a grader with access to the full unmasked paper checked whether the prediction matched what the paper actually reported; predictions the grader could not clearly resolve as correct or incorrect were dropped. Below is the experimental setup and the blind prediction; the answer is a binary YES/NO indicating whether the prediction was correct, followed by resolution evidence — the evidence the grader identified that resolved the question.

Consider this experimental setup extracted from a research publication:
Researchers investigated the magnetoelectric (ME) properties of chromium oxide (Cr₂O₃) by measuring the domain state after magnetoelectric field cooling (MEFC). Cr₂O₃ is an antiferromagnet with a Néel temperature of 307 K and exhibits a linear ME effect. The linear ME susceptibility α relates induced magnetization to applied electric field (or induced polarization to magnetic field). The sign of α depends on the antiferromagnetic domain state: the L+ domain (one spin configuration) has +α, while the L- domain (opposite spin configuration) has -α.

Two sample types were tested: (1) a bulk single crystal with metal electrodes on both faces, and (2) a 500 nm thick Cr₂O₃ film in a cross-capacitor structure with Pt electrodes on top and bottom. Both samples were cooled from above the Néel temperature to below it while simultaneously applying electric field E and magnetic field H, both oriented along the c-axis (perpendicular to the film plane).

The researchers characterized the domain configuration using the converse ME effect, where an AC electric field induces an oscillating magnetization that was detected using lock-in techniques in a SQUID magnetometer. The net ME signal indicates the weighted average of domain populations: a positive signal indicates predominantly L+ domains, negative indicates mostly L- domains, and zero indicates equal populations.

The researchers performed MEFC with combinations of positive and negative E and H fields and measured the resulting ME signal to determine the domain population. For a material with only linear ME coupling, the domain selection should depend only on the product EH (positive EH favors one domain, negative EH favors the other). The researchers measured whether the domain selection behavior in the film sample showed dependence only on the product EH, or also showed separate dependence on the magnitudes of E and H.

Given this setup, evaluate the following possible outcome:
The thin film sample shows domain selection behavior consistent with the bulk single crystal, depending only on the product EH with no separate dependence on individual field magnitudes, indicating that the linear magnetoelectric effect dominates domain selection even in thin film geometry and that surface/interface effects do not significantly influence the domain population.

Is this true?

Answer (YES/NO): NO